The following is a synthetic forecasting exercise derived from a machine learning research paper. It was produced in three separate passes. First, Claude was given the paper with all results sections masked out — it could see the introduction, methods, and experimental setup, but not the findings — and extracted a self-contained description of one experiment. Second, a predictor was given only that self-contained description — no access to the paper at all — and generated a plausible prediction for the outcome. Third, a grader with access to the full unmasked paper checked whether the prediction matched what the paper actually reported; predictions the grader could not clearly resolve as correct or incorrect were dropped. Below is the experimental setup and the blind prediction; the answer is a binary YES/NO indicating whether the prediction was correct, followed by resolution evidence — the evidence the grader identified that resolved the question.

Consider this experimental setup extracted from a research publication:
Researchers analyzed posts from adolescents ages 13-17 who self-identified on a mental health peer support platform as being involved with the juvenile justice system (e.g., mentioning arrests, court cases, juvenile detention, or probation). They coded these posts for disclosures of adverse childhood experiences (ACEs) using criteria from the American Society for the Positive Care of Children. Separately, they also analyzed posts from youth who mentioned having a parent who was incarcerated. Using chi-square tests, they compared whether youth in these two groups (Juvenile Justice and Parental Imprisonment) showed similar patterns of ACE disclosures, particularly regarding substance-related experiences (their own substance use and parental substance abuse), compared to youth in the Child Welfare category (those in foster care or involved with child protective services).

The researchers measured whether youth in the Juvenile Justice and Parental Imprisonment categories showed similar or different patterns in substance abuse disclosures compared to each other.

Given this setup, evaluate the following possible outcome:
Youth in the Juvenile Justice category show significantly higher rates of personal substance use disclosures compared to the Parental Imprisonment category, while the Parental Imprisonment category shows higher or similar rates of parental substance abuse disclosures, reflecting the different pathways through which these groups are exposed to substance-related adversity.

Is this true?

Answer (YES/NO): YES